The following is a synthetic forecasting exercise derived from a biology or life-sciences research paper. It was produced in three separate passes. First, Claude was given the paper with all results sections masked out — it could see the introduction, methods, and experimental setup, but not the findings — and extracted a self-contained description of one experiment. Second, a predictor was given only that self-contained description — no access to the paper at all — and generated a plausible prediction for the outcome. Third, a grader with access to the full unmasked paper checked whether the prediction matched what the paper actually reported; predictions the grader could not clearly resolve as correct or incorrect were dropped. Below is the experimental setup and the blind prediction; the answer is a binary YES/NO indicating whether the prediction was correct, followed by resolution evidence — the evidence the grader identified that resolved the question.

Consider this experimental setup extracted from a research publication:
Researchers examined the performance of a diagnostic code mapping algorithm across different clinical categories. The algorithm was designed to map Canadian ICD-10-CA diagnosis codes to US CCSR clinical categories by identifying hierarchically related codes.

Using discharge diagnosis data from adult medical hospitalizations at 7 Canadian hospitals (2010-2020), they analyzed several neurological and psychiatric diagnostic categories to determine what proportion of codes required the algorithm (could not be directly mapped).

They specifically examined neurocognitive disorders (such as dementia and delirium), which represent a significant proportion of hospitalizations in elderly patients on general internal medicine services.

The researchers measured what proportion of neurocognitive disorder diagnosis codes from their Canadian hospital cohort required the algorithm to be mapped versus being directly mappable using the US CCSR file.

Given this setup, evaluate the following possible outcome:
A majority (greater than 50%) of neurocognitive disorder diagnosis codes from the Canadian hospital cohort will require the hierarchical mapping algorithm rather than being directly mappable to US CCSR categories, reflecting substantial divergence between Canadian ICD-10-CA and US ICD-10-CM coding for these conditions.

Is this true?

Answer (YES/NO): YES